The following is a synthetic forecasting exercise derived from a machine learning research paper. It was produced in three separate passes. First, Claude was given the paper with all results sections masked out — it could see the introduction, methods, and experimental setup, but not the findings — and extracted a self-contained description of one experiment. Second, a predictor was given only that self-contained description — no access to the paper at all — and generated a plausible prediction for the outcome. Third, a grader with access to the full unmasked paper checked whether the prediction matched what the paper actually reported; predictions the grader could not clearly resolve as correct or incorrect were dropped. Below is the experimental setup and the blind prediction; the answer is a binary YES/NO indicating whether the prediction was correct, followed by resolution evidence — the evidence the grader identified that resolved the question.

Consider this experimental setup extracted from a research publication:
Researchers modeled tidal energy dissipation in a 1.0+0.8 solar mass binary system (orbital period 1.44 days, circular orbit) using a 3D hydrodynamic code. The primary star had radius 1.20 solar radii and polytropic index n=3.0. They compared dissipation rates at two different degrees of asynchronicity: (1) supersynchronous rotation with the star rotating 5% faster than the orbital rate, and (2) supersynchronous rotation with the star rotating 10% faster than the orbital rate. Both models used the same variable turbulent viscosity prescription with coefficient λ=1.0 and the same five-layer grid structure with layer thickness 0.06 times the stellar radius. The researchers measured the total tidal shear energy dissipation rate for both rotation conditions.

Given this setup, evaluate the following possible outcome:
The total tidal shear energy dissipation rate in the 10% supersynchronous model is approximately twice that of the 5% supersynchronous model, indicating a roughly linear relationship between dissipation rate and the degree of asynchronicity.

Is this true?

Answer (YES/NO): NO